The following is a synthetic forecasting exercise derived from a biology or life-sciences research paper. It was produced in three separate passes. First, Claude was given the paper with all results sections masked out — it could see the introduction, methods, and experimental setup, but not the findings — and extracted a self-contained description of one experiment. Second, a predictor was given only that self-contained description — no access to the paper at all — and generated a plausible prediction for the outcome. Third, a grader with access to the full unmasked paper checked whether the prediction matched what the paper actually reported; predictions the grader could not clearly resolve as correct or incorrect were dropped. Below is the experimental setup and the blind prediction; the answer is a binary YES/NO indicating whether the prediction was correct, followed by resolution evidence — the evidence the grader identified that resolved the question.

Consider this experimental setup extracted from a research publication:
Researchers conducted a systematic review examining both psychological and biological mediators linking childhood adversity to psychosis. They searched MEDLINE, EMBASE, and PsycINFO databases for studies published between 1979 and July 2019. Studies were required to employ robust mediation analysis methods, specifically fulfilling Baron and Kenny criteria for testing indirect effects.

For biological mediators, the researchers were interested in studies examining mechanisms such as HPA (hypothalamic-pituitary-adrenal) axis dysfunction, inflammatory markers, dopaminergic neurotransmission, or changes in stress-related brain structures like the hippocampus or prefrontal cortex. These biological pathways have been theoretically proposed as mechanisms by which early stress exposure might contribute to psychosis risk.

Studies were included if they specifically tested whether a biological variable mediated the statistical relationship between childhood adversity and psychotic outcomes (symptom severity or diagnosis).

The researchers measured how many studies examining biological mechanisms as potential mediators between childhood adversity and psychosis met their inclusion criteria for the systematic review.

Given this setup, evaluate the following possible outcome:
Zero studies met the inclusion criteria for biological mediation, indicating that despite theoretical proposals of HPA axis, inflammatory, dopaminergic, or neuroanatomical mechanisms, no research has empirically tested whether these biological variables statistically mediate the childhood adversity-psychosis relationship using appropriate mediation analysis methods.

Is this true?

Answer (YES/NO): NO